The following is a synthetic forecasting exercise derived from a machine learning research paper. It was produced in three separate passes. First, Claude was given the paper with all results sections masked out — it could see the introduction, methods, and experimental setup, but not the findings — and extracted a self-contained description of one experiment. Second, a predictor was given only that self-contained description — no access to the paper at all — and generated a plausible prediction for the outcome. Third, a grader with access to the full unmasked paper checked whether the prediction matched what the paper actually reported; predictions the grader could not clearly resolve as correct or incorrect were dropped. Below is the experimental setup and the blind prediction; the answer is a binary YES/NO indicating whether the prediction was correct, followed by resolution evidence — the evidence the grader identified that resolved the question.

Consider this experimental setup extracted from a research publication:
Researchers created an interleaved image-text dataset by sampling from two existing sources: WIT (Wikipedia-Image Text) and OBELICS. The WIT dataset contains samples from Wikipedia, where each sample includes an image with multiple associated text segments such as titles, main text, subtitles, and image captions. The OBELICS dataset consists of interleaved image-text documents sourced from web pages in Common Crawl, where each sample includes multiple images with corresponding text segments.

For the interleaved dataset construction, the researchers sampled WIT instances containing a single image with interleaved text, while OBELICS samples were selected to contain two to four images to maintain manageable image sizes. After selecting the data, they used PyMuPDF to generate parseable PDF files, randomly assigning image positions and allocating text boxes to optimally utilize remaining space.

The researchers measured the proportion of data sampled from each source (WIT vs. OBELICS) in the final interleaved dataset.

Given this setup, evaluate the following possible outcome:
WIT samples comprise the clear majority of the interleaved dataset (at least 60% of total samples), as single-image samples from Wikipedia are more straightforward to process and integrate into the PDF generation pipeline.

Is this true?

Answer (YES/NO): YES